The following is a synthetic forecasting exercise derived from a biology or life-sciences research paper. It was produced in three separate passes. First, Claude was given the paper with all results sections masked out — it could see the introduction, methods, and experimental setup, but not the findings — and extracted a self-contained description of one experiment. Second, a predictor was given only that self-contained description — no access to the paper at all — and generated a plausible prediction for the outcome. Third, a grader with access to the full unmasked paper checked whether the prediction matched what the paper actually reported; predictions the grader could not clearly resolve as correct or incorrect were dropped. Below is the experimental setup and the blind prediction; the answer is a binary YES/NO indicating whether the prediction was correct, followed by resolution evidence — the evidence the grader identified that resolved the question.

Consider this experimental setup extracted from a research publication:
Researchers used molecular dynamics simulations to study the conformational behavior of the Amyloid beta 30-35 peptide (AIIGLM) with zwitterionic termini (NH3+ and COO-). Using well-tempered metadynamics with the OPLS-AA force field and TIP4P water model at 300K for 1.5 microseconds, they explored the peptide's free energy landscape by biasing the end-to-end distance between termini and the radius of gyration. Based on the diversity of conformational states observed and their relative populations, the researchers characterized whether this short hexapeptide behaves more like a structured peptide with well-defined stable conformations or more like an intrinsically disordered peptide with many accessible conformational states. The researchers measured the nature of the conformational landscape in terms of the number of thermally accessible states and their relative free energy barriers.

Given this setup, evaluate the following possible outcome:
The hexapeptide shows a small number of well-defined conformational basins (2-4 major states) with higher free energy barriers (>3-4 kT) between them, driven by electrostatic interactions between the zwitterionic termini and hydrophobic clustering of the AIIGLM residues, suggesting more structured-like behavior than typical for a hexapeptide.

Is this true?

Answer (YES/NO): NO